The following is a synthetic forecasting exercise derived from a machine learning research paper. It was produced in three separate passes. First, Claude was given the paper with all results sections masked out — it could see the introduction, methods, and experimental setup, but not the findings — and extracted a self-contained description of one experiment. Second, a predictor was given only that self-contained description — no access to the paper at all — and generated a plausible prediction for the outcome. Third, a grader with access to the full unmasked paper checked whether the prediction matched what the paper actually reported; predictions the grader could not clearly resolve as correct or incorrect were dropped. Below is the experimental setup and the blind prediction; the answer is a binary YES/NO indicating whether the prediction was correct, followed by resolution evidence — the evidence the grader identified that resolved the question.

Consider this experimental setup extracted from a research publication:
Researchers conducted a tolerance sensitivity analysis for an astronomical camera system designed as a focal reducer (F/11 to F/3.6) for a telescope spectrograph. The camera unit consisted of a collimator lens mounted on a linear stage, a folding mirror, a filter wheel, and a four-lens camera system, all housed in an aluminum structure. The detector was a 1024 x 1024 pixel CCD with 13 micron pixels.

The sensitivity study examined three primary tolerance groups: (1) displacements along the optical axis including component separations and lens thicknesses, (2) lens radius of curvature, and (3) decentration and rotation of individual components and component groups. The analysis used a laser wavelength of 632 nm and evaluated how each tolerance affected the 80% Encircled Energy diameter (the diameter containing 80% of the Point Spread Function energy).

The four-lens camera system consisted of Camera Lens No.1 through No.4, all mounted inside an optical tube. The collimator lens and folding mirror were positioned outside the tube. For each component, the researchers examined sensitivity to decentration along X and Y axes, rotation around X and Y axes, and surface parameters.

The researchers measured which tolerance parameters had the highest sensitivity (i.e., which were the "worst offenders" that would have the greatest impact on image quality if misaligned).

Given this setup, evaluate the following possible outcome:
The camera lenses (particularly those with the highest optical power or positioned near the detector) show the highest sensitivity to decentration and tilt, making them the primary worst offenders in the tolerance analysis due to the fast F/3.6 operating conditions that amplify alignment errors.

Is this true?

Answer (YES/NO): YES